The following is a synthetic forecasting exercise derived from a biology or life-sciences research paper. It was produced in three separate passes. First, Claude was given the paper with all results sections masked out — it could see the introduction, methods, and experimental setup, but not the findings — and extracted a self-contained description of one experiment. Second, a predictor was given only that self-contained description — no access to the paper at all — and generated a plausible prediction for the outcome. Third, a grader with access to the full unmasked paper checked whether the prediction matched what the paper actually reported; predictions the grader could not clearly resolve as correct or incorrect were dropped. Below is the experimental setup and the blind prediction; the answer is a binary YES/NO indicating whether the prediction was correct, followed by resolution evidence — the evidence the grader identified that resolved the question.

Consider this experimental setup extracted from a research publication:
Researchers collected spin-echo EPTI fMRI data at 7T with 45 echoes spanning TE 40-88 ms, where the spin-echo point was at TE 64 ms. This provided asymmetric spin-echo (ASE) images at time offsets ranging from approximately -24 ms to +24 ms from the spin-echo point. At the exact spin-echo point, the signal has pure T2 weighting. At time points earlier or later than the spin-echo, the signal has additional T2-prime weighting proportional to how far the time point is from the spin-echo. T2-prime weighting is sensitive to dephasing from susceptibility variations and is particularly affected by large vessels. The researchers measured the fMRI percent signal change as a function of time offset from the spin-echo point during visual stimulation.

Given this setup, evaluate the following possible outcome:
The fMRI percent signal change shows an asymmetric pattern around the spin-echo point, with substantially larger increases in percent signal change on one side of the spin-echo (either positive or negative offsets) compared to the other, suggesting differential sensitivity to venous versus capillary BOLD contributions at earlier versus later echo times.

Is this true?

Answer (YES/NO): NO